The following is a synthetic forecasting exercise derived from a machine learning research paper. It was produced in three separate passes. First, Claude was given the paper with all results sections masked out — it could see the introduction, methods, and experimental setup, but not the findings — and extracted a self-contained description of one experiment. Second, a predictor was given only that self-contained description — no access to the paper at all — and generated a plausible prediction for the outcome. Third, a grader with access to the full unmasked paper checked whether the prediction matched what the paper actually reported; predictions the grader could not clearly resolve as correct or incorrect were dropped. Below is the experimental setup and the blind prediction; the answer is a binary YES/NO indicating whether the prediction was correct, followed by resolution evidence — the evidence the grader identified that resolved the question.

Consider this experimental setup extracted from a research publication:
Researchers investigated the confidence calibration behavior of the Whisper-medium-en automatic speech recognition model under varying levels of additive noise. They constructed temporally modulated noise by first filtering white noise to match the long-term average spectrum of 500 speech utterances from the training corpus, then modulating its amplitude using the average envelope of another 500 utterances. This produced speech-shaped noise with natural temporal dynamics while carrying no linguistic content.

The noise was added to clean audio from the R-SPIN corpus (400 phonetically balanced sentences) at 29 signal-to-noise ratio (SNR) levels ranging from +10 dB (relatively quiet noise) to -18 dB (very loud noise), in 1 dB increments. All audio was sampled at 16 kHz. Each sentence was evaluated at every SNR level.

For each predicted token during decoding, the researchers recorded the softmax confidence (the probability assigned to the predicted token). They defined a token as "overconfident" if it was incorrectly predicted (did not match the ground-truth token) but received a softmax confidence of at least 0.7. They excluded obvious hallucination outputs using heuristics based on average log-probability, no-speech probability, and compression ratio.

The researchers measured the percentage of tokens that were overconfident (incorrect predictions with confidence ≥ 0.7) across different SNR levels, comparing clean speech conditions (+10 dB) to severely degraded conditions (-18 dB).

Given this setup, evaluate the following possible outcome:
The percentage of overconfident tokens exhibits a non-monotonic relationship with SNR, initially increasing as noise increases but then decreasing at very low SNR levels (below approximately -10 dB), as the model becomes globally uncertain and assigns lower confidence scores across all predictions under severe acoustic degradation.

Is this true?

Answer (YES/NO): NO